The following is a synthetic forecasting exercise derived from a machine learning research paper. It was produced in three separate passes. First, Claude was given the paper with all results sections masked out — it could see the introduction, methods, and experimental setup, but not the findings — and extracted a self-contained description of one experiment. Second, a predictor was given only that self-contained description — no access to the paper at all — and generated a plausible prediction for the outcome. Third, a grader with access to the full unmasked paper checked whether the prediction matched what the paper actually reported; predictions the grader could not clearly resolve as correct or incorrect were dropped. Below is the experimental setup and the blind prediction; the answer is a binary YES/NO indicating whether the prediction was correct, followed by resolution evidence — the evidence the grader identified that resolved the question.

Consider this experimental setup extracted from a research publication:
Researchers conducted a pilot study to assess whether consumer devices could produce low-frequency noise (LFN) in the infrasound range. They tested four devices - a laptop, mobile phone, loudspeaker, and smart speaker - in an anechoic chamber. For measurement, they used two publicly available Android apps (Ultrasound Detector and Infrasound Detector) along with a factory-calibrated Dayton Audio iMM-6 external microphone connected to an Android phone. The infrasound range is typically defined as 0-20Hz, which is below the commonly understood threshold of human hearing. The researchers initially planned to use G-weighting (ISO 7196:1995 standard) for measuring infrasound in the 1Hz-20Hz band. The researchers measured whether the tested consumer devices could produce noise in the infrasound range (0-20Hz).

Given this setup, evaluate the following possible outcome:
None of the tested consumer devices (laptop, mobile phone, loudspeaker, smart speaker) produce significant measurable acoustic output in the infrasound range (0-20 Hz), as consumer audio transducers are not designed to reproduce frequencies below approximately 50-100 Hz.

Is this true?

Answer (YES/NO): YES